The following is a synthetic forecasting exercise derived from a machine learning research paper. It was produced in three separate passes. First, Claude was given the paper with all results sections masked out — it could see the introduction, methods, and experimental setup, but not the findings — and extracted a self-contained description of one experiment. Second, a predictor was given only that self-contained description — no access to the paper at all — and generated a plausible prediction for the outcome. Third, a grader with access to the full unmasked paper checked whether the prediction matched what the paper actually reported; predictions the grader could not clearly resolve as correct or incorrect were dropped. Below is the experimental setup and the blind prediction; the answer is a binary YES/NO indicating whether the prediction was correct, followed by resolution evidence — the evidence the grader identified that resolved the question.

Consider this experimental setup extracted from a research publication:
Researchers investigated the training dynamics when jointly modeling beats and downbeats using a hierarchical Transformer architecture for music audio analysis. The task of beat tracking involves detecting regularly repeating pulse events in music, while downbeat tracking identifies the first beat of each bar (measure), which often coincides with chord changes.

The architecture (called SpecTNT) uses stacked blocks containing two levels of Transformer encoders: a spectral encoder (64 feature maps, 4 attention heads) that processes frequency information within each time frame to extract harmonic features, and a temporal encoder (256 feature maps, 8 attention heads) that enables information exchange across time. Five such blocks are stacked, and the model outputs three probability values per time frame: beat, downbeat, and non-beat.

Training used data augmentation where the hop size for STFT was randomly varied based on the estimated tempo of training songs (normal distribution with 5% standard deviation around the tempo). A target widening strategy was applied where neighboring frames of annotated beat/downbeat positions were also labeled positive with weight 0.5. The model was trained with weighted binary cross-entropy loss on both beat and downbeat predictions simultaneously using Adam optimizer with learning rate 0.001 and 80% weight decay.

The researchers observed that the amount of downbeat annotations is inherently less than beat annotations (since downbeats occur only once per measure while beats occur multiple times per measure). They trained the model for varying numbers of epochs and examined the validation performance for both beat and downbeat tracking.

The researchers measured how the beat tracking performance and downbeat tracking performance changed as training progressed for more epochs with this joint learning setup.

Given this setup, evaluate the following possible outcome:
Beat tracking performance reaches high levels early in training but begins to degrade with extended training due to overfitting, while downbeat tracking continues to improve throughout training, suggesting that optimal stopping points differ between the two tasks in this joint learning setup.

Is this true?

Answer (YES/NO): YES